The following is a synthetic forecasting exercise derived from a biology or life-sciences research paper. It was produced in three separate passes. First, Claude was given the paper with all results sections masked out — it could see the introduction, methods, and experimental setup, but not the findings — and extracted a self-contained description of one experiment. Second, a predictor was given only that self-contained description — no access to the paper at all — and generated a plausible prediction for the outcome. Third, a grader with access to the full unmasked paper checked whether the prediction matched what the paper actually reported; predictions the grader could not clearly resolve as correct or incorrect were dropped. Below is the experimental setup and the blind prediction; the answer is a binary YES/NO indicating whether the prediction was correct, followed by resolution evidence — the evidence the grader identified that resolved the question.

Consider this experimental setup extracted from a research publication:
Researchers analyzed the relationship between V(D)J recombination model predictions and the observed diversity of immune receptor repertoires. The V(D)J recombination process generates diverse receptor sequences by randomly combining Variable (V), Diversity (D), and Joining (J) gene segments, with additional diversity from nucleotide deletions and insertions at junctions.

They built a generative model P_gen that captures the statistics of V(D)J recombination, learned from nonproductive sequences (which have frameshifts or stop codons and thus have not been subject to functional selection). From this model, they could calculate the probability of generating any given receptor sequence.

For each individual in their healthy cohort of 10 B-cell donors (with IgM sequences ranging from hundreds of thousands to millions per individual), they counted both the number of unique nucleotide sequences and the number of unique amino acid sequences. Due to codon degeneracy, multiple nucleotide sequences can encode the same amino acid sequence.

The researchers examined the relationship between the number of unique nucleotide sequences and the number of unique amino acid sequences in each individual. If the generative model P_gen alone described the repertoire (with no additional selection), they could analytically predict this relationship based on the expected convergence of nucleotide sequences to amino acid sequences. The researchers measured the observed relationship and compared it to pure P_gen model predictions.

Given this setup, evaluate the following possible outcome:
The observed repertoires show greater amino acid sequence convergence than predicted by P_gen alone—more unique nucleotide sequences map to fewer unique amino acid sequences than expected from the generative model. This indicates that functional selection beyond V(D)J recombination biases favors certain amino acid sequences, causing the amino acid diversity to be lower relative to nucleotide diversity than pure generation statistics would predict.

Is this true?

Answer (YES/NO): YES